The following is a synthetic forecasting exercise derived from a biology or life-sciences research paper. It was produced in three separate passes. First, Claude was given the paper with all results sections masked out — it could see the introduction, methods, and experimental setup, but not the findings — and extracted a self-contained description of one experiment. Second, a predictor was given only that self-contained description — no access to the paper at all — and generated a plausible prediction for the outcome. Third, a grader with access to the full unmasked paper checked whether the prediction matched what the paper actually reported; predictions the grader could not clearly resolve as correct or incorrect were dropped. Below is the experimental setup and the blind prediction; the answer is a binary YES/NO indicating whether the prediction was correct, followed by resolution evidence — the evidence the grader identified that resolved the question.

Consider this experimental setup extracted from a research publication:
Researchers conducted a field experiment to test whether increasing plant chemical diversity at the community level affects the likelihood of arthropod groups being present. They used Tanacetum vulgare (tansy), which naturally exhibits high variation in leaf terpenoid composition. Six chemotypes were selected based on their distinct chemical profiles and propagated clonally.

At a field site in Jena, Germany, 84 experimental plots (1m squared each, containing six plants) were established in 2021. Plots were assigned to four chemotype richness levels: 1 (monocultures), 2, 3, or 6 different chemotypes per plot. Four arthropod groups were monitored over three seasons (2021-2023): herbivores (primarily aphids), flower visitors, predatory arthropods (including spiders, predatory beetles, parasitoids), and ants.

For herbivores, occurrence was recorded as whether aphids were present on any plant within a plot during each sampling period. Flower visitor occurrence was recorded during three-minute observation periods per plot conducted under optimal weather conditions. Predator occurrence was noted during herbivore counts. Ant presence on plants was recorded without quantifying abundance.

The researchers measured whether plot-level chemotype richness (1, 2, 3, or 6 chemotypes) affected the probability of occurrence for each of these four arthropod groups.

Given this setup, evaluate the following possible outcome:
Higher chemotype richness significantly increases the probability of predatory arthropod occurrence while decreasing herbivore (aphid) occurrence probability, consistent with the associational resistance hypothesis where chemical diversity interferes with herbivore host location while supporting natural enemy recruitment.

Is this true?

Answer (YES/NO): NO